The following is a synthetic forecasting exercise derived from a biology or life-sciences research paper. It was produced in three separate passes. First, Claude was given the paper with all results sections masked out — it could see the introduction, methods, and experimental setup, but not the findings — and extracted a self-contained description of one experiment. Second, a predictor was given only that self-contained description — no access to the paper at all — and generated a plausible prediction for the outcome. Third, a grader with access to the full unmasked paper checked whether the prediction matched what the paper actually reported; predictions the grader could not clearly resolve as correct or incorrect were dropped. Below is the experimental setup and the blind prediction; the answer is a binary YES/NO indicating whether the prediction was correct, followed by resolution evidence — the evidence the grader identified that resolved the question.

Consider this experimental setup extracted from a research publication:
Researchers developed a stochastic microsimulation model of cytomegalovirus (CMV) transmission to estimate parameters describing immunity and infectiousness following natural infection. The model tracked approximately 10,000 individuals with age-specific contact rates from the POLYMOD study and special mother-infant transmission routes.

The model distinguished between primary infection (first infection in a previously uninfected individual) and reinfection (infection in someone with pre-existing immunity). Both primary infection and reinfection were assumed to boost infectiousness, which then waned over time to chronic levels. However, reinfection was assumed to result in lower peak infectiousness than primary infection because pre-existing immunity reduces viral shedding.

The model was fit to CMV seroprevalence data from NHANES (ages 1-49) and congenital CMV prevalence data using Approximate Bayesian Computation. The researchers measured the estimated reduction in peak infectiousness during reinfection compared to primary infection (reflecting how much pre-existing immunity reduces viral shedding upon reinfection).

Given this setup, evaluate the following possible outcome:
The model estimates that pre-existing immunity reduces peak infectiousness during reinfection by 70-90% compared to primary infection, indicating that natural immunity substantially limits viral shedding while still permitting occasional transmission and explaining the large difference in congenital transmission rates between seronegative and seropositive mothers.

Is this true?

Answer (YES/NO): YES